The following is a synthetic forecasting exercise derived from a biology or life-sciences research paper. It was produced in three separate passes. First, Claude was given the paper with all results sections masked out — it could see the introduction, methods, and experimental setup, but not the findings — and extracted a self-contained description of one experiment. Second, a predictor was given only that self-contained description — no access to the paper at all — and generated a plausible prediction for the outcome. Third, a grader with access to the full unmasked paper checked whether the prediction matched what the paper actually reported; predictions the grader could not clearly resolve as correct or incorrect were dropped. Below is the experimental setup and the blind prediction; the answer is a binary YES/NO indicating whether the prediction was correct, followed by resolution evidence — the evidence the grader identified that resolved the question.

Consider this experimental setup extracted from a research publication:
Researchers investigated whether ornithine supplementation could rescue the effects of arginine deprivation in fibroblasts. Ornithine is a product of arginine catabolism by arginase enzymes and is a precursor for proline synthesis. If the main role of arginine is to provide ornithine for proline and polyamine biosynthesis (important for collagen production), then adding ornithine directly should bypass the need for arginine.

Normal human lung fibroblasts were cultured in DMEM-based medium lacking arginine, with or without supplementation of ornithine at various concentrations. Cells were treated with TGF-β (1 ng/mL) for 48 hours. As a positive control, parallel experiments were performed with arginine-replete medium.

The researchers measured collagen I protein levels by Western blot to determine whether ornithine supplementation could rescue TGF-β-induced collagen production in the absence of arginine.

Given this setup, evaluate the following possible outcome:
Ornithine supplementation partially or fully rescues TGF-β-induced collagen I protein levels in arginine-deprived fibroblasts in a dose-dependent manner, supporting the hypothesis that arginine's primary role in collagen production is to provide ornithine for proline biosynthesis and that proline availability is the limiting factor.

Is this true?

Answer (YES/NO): NO